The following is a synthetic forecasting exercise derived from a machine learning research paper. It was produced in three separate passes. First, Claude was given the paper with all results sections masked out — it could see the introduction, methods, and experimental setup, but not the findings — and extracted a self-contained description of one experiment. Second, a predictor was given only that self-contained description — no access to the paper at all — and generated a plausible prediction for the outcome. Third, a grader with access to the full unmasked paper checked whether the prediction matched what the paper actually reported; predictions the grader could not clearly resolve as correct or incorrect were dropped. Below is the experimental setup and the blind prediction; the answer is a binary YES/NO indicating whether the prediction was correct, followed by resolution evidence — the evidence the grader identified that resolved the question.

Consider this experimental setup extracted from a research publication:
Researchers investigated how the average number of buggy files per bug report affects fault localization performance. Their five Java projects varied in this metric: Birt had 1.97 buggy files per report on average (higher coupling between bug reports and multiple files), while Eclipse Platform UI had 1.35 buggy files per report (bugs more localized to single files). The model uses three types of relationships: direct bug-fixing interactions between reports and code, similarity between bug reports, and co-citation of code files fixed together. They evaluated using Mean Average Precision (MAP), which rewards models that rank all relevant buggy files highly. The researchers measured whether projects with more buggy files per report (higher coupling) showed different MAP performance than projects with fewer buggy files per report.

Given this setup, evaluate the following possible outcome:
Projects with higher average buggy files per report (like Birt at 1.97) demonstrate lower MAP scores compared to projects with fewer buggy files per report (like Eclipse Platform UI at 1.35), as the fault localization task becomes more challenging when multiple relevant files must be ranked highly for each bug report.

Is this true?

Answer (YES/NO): YES